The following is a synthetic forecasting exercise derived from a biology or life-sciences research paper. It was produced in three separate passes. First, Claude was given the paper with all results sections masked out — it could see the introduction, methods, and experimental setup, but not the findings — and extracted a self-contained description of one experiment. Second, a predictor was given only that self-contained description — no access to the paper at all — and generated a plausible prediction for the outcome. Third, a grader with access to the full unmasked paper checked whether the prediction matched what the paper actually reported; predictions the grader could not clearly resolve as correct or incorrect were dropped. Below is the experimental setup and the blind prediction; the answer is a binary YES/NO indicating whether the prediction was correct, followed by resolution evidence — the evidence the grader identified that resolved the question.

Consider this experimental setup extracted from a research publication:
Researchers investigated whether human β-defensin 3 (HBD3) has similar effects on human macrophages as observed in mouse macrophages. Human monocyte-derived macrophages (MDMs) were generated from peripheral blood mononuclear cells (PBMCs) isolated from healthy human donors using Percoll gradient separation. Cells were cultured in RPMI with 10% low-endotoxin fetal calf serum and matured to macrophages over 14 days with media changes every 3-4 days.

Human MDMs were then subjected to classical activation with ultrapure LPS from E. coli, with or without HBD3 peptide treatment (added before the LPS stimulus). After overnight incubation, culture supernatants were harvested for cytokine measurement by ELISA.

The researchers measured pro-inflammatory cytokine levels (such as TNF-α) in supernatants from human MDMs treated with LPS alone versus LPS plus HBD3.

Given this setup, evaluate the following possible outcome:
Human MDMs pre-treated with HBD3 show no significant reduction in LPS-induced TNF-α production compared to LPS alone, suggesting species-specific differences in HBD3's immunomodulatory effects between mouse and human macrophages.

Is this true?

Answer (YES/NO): NO